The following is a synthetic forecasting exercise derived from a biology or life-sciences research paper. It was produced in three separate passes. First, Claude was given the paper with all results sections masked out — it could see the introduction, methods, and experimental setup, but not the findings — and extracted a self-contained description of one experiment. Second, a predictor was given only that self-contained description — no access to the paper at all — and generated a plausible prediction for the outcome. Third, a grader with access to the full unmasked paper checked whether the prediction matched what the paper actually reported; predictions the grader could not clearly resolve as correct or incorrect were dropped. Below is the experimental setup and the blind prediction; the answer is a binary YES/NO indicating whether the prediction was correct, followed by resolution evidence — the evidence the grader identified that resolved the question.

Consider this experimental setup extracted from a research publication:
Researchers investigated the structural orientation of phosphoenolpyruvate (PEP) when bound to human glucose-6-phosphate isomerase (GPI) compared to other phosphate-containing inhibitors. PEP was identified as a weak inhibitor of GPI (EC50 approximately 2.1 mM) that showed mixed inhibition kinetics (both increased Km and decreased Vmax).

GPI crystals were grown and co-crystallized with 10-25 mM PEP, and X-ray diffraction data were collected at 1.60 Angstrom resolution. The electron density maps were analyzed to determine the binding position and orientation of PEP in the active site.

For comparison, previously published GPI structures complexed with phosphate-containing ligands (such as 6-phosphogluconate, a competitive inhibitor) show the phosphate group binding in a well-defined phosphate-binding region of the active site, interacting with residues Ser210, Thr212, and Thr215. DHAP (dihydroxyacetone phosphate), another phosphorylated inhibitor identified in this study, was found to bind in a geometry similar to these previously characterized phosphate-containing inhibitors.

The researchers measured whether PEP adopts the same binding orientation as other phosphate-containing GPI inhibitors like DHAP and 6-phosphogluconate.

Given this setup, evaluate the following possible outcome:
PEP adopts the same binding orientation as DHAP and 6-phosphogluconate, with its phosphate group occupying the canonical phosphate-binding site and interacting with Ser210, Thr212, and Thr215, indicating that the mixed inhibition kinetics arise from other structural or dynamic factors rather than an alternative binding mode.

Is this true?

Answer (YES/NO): NO